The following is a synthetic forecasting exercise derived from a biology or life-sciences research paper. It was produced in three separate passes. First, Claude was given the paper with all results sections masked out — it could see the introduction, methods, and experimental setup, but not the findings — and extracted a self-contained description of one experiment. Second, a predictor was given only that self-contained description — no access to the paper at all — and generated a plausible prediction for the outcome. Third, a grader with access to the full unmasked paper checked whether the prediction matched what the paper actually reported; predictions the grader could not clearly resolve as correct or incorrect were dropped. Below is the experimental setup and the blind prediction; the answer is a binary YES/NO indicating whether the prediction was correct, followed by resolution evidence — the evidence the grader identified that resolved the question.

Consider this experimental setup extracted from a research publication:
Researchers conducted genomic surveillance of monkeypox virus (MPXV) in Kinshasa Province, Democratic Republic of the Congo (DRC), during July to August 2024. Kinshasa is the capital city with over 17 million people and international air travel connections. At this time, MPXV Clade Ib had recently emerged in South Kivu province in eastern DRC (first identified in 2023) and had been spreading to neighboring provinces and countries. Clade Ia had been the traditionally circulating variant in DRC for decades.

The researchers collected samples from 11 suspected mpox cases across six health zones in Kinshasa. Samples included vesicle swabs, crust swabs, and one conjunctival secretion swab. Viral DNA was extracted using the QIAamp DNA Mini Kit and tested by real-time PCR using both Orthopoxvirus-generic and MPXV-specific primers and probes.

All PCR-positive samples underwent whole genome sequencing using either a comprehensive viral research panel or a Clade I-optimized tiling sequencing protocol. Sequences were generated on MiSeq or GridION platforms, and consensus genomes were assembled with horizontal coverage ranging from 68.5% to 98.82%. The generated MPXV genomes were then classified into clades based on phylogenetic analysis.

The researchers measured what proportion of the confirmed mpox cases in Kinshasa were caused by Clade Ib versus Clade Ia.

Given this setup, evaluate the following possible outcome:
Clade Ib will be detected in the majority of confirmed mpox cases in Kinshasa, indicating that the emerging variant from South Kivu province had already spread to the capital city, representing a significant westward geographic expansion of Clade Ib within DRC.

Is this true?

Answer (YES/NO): NO